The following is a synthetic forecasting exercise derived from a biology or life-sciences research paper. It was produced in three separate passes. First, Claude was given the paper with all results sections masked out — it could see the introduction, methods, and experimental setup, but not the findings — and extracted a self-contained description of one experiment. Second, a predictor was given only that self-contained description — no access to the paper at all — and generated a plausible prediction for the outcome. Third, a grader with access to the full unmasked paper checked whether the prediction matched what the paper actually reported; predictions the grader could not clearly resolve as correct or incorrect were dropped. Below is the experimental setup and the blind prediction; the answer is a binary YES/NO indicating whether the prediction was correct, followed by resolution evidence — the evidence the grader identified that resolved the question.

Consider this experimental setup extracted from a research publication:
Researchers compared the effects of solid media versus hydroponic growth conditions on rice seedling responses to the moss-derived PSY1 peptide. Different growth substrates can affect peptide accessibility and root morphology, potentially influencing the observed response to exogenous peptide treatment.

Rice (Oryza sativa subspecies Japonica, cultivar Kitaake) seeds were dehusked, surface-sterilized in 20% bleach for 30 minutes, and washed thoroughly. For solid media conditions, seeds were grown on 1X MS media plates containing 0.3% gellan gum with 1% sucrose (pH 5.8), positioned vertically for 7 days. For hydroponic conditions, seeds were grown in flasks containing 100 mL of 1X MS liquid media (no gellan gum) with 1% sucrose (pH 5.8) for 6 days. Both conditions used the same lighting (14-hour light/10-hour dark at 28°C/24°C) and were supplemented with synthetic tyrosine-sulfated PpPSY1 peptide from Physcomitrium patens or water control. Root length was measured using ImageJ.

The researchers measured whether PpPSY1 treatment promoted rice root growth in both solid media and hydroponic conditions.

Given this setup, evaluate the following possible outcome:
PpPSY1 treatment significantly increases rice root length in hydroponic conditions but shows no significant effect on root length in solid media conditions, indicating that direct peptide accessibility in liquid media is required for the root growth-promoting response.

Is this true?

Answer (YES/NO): NO